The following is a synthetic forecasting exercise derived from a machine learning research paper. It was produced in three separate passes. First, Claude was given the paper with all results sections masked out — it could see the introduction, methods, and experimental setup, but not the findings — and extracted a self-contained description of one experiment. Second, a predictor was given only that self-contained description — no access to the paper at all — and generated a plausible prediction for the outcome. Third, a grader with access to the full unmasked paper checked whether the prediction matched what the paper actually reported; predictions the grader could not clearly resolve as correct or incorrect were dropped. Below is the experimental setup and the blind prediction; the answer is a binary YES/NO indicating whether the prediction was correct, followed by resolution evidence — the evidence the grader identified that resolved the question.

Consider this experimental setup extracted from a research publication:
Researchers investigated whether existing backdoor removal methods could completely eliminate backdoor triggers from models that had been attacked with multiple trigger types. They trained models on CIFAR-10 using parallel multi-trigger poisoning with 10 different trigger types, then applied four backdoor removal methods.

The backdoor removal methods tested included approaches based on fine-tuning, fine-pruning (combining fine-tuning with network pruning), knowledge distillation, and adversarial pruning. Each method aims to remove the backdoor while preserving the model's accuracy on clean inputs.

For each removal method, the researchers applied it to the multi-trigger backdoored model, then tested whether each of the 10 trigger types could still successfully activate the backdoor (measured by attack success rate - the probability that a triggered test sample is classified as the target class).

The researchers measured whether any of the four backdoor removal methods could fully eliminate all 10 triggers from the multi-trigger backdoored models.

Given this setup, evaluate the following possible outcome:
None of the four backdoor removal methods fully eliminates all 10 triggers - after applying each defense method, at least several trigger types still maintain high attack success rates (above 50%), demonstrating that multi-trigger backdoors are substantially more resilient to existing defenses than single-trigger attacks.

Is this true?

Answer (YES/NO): NO